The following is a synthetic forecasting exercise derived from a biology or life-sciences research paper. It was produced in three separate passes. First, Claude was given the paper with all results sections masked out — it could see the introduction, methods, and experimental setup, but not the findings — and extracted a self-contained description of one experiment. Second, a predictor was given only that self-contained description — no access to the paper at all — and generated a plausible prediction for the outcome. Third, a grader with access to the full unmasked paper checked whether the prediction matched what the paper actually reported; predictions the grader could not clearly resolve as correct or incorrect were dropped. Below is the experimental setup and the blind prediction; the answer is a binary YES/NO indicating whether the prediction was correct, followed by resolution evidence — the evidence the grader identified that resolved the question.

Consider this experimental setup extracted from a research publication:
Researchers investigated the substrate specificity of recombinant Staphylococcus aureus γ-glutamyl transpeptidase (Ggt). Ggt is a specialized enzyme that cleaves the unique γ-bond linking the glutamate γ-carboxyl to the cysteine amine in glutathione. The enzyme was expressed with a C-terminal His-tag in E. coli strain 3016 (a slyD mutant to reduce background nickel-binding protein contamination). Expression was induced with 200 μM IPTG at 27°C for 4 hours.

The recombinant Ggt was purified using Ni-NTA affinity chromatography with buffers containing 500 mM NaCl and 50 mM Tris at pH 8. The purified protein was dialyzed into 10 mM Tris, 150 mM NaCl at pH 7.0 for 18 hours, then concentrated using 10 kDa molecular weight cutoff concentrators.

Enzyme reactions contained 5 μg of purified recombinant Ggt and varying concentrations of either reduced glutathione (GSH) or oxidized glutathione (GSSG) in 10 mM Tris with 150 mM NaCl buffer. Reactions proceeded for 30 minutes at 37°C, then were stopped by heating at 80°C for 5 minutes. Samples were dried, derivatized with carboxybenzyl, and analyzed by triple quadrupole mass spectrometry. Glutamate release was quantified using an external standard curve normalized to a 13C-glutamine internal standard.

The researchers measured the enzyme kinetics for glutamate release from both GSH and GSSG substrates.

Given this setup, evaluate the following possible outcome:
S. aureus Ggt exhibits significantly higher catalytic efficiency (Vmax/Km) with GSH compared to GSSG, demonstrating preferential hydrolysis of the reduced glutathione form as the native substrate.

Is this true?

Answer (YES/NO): NO